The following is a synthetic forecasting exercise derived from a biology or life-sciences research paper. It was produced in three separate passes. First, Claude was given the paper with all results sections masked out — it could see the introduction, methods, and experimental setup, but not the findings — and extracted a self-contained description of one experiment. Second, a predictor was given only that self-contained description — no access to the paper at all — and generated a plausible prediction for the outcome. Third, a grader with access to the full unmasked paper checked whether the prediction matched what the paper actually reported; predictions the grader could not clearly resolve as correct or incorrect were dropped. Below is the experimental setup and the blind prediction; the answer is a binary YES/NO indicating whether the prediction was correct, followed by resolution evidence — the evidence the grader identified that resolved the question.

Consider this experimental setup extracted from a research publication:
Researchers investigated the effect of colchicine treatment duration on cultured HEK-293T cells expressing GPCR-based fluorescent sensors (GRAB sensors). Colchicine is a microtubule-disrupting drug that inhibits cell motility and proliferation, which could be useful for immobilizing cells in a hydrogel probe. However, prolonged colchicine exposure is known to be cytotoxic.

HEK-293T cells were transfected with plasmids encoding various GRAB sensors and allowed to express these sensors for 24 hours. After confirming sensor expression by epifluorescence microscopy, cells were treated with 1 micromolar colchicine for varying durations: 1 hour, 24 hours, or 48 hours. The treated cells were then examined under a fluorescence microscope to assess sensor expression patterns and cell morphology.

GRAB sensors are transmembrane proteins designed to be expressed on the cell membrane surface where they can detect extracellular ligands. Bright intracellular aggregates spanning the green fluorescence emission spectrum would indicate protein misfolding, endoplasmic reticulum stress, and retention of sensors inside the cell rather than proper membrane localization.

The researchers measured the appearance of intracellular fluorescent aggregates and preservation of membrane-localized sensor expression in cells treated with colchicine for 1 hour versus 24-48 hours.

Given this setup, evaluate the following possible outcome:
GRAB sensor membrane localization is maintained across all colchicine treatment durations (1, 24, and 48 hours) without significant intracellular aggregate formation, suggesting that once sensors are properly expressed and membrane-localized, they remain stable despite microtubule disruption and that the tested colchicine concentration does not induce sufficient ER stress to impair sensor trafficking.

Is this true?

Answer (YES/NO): NO